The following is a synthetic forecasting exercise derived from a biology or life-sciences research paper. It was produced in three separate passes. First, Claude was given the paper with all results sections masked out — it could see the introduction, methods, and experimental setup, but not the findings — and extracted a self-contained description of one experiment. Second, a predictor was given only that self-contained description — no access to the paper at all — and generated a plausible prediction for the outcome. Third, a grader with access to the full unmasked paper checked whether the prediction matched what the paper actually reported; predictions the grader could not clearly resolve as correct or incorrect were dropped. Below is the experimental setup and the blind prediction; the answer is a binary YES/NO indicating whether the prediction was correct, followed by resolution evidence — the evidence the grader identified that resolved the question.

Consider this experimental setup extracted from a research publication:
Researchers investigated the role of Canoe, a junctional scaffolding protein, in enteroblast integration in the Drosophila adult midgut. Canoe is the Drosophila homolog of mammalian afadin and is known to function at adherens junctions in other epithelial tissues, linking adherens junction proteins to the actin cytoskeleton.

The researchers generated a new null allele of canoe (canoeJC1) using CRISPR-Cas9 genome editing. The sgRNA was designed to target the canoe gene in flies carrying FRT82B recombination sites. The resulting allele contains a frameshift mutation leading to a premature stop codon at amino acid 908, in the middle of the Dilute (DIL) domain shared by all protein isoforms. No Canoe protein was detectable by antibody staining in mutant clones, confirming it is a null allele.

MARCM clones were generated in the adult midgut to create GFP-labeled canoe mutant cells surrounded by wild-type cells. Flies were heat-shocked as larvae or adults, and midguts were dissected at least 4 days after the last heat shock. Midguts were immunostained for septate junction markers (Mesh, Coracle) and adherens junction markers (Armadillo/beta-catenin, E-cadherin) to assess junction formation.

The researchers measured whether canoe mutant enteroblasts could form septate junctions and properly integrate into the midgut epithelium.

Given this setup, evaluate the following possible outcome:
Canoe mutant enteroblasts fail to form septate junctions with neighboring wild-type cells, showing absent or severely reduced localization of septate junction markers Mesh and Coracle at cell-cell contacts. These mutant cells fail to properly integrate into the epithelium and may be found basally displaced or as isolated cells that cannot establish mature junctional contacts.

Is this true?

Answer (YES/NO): NO